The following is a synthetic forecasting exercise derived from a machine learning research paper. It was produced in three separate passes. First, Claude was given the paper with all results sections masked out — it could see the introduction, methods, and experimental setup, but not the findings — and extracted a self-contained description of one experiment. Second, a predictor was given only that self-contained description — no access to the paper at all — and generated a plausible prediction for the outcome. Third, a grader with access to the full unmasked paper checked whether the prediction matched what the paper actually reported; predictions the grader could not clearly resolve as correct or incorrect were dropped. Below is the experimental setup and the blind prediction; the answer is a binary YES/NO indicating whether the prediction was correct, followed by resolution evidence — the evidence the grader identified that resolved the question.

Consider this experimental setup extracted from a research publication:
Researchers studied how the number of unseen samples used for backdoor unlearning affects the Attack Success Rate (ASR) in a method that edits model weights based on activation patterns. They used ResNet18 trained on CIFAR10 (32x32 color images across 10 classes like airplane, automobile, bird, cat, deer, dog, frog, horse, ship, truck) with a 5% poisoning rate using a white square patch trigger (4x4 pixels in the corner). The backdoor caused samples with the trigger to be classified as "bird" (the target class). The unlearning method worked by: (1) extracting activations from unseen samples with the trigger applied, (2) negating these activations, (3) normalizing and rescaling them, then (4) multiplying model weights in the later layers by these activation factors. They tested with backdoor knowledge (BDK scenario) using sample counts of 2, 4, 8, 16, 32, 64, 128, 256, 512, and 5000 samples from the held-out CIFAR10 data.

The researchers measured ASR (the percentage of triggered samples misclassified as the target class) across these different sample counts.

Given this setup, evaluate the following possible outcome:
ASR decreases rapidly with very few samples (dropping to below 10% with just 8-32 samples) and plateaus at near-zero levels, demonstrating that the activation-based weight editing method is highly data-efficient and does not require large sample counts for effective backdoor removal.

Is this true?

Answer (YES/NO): NO